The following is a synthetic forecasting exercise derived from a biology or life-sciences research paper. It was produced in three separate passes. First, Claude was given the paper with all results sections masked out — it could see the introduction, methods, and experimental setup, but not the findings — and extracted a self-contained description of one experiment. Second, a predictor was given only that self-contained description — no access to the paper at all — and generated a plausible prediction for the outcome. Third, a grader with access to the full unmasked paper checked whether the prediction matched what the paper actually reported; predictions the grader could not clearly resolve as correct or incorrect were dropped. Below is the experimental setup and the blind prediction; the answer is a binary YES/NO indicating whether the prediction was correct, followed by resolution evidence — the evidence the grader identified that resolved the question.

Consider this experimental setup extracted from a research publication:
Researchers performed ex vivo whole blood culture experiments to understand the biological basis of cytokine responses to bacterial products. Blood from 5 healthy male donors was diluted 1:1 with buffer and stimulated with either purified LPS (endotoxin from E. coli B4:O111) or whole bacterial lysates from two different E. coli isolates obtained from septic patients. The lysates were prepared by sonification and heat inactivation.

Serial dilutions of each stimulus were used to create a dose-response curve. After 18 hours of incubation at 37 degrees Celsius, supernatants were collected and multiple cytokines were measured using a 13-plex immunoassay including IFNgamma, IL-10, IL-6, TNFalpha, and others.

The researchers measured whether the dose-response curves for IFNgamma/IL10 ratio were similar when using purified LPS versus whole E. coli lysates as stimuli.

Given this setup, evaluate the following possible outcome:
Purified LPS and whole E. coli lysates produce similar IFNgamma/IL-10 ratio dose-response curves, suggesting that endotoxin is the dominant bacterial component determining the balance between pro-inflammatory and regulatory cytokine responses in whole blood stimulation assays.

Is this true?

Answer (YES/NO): YES